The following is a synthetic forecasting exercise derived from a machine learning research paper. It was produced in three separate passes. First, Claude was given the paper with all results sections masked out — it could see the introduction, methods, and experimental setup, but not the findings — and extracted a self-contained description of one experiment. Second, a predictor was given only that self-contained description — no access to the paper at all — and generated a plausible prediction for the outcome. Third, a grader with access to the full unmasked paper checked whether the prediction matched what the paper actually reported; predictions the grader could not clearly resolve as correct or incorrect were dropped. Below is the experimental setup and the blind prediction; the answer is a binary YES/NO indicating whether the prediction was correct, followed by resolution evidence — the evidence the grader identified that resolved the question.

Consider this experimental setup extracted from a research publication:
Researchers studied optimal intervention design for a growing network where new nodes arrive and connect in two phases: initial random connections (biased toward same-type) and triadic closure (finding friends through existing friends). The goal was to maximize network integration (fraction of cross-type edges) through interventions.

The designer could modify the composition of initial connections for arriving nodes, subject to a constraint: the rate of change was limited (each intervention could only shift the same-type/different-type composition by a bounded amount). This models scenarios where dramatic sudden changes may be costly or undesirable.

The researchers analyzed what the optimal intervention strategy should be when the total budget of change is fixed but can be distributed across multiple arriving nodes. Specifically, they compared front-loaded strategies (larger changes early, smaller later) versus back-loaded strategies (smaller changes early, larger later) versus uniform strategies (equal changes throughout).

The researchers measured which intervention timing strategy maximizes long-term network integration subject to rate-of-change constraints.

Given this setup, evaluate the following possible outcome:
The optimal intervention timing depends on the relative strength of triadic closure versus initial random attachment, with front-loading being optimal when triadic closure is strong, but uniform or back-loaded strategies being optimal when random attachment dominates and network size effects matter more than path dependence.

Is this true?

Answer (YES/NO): NO